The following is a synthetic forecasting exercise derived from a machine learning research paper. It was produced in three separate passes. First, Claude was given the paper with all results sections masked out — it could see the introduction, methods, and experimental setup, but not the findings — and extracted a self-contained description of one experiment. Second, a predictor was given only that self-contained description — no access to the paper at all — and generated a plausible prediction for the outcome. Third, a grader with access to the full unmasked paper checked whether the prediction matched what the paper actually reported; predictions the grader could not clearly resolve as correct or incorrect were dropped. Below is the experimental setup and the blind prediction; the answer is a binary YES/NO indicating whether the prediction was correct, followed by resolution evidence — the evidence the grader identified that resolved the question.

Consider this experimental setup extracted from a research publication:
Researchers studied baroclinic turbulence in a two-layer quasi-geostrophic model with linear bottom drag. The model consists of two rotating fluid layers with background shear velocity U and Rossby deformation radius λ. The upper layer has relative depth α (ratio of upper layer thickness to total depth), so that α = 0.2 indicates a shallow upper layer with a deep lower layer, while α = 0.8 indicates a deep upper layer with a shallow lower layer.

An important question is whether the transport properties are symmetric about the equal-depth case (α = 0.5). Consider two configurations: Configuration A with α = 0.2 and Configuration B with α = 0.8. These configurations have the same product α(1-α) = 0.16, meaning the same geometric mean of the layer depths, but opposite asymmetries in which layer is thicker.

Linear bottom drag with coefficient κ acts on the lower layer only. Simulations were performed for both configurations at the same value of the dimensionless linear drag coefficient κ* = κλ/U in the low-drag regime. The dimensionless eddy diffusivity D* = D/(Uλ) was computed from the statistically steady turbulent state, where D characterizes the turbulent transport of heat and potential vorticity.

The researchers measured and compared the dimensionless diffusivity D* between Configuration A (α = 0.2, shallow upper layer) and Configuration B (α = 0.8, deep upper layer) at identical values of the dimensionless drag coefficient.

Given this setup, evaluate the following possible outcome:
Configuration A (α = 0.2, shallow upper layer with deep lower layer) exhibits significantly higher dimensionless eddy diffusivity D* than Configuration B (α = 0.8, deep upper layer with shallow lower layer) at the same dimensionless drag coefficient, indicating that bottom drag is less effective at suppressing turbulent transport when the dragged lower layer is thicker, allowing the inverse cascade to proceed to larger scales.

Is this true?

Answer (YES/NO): NO